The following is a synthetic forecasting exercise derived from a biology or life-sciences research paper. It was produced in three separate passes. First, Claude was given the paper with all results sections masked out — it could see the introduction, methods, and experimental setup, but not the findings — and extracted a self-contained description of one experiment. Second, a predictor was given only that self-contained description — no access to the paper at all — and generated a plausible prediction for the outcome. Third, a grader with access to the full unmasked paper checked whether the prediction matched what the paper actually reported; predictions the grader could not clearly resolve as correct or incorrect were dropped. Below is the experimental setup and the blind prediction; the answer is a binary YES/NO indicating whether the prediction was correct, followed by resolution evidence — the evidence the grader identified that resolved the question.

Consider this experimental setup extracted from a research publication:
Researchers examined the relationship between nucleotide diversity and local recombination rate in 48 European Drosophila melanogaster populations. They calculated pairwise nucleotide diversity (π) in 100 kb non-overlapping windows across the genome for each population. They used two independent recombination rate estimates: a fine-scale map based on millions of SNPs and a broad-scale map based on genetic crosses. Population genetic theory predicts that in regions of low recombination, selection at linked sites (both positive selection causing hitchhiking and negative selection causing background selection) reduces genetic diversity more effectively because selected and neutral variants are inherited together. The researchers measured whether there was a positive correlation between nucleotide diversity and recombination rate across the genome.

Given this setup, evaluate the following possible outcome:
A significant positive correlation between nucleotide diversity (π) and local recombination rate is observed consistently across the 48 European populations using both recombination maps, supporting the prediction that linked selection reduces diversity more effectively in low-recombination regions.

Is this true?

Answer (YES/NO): YES